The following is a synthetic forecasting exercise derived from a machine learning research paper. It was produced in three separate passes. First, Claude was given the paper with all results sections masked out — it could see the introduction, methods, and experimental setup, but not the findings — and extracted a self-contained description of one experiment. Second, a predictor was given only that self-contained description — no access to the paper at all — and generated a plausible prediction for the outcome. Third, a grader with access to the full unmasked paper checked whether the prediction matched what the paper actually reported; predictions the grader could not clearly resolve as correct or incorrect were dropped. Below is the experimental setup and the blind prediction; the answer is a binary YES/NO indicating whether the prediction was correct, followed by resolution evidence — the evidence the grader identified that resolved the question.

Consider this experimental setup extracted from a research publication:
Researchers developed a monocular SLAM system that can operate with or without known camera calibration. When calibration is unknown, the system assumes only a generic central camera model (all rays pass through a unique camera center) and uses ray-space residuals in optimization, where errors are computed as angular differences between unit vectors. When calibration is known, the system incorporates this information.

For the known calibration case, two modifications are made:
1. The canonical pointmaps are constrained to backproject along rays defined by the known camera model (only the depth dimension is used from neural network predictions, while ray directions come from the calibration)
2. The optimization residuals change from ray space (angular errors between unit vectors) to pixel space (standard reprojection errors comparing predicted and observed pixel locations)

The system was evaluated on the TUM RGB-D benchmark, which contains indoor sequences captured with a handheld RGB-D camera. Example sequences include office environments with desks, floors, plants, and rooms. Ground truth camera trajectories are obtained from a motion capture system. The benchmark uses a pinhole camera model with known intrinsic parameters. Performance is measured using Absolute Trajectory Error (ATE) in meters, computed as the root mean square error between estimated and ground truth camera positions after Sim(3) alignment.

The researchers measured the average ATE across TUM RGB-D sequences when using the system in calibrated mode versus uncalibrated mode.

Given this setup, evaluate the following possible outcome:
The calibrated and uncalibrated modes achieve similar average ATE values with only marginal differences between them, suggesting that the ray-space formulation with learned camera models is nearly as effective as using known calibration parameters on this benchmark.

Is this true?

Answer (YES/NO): NO